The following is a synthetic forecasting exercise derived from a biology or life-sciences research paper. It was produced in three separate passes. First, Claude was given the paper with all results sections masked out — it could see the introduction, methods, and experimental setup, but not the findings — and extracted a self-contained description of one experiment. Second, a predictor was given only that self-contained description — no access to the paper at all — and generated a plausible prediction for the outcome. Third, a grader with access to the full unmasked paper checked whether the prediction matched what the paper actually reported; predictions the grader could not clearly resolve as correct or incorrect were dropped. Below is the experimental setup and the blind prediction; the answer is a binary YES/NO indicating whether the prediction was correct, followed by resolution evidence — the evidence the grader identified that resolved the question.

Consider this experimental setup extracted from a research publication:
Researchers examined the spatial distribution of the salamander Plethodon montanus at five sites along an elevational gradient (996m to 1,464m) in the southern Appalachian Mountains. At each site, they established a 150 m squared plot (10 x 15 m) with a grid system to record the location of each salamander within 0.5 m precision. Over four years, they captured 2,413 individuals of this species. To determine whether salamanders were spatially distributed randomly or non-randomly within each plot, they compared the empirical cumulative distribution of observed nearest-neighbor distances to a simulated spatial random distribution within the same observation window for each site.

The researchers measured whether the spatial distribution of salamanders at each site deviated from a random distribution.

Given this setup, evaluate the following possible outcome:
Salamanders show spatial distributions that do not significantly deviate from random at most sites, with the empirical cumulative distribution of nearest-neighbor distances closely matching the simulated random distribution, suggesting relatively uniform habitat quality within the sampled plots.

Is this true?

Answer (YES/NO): NO